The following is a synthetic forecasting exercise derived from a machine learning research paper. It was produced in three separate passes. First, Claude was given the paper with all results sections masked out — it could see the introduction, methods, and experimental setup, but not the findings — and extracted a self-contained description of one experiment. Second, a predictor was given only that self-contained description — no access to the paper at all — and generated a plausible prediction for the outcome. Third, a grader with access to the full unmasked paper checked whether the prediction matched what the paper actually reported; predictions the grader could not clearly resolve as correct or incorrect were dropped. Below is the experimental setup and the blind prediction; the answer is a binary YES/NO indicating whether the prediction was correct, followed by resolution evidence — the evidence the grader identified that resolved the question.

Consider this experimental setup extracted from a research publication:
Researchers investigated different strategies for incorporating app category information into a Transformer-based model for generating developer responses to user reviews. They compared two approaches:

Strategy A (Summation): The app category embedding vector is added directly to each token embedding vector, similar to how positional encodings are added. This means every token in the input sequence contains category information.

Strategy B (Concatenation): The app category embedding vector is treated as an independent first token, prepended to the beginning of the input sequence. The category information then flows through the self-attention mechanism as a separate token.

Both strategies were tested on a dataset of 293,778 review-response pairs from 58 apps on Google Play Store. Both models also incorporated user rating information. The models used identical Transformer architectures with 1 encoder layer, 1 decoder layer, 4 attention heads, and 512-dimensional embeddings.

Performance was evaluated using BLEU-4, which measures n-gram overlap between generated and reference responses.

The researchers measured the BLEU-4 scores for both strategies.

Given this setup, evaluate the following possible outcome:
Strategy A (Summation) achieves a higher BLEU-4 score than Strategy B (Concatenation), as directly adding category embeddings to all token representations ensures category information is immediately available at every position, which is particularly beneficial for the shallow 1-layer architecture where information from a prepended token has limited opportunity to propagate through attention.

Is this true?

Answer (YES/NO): NO